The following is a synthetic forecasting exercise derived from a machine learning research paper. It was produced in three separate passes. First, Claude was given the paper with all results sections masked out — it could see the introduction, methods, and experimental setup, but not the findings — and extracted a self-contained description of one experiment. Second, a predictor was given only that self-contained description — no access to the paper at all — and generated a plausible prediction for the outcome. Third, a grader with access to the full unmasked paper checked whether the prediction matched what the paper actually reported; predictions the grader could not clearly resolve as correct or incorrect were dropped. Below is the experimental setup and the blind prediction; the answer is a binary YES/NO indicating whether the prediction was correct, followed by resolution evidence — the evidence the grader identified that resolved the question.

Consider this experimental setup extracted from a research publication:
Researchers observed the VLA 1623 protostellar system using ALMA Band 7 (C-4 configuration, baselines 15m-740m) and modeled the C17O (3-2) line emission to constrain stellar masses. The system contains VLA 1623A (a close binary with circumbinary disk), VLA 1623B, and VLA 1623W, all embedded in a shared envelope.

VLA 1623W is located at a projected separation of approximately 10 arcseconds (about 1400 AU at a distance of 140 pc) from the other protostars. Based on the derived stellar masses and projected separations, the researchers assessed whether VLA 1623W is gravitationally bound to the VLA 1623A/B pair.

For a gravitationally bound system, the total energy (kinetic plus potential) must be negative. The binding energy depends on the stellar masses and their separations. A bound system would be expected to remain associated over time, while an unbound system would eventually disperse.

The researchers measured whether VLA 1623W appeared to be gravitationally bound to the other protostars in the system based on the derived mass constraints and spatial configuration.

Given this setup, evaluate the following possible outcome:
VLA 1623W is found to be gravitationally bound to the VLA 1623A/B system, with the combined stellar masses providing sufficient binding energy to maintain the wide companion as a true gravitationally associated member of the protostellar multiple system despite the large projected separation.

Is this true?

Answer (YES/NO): NO